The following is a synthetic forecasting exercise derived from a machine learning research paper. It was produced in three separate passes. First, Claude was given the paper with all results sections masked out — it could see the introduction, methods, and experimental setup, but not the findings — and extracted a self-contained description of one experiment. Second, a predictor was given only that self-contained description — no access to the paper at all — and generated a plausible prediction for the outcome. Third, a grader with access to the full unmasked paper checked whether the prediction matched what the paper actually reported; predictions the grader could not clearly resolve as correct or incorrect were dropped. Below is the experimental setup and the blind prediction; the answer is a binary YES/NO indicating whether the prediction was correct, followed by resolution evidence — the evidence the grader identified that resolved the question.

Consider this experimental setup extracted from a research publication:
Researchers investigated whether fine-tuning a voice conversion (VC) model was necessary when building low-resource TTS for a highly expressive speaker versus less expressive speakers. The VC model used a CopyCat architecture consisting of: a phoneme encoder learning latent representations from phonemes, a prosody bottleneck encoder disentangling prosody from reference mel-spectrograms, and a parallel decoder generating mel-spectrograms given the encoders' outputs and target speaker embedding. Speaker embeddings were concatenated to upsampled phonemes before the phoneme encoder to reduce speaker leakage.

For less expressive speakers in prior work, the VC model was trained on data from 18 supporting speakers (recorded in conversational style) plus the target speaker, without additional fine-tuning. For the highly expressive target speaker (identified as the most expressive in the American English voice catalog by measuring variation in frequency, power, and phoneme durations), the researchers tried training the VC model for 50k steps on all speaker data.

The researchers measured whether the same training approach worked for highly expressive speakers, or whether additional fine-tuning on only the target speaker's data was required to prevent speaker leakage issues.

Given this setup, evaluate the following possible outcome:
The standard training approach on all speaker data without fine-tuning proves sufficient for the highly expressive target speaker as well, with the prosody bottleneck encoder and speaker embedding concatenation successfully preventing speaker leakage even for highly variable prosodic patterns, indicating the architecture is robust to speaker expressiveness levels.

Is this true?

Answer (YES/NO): NO